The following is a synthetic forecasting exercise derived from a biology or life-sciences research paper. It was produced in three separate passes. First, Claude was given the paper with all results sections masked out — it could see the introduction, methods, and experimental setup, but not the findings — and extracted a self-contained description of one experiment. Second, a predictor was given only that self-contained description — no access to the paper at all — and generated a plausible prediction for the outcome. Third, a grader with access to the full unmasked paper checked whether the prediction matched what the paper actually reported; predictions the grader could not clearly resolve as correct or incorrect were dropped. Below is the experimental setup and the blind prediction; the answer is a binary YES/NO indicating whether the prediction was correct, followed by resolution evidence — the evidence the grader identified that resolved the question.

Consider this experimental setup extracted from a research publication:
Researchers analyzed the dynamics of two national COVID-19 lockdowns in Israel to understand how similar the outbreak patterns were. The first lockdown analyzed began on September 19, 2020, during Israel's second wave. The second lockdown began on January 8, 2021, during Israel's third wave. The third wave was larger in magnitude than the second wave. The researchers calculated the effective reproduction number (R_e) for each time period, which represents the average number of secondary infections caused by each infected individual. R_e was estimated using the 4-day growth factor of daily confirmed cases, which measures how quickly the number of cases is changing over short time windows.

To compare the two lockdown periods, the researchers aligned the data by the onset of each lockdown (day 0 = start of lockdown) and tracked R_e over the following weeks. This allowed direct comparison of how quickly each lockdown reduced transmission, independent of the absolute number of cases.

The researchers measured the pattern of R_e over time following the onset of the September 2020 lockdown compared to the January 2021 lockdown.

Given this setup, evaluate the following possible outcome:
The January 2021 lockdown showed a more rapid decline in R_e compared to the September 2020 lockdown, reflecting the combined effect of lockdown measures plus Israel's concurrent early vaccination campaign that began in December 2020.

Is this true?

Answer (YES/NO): NO